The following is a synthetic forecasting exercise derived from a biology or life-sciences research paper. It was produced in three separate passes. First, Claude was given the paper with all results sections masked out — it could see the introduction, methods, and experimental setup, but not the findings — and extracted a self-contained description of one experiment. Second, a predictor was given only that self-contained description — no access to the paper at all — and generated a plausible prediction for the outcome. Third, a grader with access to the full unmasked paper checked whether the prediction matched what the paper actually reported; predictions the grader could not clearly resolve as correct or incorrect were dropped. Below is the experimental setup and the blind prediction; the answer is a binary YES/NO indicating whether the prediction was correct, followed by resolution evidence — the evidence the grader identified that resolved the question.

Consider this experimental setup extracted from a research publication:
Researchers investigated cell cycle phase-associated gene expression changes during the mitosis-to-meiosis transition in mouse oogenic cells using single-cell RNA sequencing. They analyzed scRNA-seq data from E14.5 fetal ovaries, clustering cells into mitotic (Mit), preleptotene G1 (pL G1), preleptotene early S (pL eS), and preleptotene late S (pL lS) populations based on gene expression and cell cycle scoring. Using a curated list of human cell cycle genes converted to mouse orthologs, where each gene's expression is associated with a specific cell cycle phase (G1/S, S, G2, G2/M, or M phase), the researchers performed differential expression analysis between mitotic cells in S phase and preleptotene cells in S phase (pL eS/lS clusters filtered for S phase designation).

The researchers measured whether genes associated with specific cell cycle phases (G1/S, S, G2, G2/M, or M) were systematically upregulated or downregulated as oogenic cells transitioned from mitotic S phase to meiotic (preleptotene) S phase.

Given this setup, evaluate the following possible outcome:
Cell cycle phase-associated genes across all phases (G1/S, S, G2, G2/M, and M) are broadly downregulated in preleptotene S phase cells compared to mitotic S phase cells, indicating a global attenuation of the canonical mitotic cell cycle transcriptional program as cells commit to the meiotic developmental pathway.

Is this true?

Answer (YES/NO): NO